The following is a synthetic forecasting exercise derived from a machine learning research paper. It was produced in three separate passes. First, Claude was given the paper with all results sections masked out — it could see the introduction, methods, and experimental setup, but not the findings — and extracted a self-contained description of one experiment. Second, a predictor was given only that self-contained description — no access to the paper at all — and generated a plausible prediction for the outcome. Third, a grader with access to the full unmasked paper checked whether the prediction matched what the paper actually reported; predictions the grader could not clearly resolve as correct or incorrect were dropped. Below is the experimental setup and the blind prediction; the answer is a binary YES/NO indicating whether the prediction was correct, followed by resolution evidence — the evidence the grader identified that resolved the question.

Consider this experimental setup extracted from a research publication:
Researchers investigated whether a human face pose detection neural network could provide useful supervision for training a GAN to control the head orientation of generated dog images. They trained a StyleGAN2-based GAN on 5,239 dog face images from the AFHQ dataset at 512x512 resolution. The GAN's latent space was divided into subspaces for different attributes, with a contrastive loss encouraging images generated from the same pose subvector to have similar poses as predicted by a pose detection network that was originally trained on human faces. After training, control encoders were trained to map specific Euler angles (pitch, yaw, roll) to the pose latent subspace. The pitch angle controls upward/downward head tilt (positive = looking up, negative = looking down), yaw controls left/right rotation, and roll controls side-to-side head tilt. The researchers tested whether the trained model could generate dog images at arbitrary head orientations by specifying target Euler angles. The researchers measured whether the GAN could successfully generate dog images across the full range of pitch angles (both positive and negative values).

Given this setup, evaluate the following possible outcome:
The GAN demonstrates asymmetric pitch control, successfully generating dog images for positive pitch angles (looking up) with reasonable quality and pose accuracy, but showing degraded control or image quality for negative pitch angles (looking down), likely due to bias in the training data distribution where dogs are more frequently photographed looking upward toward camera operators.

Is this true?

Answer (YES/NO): NO